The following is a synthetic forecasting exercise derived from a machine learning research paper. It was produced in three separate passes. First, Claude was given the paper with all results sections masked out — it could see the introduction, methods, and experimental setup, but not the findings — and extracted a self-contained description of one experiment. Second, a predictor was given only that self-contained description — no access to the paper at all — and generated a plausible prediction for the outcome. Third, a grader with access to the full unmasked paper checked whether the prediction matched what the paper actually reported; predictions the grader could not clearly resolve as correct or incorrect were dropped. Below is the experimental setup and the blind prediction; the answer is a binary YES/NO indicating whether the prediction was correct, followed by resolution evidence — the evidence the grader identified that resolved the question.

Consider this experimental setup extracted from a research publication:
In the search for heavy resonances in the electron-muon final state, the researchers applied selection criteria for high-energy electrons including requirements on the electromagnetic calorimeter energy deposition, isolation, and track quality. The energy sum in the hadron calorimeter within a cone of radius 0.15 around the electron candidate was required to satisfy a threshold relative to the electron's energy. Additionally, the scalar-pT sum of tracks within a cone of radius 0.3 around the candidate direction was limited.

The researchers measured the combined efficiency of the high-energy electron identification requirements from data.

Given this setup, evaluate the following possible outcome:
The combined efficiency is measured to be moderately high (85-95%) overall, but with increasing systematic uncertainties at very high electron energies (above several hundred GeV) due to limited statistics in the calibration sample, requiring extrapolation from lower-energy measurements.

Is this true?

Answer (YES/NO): NO